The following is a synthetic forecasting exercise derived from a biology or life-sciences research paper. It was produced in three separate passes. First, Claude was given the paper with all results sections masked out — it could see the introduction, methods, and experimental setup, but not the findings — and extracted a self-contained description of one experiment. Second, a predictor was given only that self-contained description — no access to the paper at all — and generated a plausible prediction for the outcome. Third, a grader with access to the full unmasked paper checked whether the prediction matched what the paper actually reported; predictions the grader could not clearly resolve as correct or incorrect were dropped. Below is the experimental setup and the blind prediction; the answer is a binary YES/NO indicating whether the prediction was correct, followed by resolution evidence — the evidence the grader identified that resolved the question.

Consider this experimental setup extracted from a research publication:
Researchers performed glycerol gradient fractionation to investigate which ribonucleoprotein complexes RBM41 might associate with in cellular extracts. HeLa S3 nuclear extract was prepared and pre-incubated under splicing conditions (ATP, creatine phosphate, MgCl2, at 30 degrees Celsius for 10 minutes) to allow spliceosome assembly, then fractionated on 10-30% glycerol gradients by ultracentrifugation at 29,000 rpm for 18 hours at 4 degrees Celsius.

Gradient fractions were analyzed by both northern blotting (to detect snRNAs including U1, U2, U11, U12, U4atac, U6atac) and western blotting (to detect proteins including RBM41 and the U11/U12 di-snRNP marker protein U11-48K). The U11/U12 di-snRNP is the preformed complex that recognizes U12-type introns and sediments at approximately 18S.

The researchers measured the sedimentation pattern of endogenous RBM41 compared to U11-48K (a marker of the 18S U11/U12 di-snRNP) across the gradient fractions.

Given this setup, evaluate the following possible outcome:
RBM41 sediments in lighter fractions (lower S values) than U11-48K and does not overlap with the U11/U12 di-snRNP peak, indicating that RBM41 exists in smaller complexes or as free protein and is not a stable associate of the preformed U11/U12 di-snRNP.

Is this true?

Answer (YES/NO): YES